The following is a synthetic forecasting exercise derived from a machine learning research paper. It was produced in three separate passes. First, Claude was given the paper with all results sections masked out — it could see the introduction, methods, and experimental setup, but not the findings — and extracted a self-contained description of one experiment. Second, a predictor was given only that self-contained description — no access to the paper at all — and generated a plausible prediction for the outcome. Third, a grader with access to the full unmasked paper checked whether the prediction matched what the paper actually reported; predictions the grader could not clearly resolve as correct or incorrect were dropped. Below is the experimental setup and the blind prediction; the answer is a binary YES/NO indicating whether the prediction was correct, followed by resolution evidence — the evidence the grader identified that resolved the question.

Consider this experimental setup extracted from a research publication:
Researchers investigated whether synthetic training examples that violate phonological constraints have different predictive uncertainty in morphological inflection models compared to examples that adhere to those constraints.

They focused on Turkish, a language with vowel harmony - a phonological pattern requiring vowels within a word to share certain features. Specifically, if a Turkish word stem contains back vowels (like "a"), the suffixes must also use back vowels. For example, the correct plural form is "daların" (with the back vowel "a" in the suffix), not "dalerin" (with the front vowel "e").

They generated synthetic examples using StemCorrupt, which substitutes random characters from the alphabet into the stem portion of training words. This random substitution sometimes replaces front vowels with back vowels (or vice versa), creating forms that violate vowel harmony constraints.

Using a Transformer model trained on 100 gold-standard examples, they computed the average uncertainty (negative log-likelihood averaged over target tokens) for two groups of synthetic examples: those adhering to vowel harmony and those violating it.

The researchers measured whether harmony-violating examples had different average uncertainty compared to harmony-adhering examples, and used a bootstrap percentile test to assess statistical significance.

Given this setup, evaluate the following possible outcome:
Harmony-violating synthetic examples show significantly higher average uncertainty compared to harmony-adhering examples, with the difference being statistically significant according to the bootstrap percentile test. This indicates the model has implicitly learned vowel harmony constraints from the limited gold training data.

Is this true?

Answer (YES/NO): YES